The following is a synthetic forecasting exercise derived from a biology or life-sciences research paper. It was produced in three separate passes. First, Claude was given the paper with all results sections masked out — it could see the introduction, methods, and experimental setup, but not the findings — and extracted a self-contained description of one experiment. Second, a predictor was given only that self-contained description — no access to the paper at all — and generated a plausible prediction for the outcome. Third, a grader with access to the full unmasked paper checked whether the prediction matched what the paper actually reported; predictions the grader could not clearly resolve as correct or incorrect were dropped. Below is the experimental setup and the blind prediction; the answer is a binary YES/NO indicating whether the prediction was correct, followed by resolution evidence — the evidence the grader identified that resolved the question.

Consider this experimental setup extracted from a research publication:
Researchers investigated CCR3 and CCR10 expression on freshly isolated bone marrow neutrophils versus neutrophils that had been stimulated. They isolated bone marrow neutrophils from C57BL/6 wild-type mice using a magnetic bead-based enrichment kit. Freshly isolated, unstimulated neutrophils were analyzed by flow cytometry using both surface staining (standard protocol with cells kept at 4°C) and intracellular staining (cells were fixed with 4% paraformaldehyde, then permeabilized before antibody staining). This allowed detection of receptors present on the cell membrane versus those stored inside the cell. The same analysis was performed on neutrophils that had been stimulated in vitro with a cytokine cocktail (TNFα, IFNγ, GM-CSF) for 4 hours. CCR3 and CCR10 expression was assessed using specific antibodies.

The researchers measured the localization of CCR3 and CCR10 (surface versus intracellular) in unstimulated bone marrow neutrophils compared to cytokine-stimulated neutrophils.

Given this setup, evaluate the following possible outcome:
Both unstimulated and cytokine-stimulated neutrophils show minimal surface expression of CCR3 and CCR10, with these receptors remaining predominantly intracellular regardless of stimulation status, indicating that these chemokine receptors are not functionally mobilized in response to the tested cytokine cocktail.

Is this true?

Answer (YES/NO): NO